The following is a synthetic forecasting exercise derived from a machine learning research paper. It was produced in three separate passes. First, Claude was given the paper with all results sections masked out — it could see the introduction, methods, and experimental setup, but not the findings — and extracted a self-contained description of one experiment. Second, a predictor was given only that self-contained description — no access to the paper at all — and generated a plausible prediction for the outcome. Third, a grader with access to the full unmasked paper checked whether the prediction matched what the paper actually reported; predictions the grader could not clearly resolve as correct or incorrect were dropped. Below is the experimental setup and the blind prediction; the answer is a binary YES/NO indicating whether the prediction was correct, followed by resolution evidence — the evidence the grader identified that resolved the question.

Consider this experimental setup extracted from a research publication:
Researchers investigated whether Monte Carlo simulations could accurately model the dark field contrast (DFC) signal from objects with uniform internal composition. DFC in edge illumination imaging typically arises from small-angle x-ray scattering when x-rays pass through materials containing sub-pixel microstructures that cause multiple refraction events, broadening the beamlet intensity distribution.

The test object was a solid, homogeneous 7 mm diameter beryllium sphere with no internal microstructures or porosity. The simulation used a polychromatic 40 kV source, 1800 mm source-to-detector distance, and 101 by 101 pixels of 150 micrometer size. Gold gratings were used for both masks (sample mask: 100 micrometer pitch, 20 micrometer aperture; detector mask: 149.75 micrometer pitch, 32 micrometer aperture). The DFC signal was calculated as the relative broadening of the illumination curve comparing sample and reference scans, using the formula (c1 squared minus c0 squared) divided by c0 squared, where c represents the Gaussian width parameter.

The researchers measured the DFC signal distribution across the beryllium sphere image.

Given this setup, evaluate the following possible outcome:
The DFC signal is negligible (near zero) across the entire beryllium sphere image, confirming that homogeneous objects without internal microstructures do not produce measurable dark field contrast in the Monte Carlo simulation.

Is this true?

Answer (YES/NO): NO